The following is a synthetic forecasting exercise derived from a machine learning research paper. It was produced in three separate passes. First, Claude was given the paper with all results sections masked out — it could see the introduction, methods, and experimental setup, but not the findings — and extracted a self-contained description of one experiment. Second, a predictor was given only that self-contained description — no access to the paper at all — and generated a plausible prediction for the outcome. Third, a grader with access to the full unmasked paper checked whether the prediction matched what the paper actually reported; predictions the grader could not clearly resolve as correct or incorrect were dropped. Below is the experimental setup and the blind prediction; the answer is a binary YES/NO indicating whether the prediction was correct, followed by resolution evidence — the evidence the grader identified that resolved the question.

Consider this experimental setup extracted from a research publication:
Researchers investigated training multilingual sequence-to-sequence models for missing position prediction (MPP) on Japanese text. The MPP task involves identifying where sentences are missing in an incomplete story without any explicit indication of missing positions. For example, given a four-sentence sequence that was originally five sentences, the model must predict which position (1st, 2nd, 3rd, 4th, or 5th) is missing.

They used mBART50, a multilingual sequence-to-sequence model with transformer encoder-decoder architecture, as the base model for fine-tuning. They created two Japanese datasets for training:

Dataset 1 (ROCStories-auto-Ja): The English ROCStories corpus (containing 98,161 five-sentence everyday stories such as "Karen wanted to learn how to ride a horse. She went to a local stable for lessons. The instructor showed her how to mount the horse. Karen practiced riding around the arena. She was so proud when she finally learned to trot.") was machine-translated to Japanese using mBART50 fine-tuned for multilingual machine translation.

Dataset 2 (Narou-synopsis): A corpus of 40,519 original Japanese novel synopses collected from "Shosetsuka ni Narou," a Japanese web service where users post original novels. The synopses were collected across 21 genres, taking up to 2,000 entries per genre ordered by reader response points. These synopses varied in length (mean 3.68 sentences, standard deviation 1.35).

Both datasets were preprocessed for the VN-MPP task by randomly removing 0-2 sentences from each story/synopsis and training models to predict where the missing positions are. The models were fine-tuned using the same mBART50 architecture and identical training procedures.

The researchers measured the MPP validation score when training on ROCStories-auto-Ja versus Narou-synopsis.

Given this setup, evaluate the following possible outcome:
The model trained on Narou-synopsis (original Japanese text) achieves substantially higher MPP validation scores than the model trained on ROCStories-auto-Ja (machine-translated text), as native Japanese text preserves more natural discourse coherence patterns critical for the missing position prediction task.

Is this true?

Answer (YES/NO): NO